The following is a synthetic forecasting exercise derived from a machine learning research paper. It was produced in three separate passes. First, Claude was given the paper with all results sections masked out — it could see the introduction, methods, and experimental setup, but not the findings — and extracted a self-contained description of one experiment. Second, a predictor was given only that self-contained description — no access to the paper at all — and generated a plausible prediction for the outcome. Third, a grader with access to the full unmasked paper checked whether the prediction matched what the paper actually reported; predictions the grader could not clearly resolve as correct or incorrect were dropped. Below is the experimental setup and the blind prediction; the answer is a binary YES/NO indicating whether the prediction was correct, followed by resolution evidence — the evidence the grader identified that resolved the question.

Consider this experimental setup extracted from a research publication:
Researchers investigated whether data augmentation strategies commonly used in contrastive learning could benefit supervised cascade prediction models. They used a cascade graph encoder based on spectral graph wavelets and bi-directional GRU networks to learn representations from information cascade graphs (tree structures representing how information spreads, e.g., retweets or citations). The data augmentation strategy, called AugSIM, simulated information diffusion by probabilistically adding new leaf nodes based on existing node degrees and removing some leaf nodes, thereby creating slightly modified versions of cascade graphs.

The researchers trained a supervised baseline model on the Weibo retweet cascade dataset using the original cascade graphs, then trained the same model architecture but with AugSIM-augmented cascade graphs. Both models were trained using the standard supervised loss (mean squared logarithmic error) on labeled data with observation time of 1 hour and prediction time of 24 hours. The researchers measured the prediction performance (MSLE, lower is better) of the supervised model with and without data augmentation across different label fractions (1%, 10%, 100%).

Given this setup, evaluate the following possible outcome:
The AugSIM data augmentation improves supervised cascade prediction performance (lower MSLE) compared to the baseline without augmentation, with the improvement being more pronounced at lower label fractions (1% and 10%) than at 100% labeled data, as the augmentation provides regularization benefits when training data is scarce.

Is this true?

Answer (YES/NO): NO